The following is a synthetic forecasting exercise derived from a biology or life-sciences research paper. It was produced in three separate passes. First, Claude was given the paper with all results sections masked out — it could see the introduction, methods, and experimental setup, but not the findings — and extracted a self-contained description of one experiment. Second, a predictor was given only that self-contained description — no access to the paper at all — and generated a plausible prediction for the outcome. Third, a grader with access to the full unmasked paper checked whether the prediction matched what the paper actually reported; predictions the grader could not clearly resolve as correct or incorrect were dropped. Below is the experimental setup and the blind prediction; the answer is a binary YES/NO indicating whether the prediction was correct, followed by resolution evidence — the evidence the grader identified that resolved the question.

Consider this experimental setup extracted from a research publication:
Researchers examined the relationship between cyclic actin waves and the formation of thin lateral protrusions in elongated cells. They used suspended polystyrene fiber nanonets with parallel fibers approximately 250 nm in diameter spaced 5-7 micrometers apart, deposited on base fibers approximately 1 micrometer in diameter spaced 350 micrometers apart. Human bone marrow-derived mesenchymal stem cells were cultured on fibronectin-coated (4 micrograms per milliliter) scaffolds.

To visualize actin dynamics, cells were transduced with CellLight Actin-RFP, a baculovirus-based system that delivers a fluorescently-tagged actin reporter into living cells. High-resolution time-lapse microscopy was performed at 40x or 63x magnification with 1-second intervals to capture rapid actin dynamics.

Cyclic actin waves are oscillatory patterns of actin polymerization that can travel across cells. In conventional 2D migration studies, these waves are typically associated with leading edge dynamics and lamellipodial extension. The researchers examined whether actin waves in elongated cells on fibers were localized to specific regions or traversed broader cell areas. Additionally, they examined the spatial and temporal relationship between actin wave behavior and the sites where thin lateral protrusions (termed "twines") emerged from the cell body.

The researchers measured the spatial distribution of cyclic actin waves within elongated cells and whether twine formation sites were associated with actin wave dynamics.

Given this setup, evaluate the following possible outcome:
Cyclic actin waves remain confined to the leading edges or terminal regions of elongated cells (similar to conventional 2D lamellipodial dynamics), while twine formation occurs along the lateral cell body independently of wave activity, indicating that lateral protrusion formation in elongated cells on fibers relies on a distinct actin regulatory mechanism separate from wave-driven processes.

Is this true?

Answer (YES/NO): NO